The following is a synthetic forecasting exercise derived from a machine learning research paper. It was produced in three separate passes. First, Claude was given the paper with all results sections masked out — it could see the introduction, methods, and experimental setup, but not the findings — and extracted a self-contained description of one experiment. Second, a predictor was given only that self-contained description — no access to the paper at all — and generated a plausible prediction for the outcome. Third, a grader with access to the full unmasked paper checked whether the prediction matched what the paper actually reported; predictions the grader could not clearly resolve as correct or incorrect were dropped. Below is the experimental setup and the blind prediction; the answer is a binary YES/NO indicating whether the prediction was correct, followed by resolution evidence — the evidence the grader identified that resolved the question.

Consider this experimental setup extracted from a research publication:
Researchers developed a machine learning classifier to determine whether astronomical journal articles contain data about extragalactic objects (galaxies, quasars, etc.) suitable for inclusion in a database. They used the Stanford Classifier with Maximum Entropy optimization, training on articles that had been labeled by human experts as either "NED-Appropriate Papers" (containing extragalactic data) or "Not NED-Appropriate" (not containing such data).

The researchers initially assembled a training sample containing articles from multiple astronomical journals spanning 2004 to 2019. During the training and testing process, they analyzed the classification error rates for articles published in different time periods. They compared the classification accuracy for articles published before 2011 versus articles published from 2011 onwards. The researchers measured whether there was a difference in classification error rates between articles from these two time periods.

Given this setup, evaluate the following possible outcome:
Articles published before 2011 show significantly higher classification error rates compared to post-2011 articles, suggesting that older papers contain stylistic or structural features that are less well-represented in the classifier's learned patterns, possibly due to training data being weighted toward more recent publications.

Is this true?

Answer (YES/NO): YES